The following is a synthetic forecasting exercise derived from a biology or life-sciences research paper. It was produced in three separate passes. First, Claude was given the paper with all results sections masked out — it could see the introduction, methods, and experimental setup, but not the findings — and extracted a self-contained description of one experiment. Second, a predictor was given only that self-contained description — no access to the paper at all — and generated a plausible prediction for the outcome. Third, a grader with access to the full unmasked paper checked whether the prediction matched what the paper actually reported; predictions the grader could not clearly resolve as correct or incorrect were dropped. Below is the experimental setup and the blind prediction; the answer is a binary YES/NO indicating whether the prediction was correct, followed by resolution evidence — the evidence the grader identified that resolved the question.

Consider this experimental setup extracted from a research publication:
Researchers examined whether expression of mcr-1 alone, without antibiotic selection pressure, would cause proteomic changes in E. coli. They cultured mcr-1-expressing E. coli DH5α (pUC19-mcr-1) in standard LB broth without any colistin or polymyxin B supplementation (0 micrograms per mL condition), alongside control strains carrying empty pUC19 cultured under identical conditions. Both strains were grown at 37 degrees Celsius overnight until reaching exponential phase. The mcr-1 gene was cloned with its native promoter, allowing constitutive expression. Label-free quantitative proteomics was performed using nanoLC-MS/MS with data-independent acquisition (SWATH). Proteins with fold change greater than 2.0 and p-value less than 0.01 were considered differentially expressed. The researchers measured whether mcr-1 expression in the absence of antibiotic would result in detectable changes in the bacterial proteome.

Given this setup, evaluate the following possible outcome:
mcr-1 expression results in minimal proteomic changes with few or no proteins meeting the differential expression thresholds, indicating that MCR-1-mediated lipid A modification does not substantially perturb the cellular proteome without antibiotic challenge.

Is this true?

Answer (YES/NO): NO